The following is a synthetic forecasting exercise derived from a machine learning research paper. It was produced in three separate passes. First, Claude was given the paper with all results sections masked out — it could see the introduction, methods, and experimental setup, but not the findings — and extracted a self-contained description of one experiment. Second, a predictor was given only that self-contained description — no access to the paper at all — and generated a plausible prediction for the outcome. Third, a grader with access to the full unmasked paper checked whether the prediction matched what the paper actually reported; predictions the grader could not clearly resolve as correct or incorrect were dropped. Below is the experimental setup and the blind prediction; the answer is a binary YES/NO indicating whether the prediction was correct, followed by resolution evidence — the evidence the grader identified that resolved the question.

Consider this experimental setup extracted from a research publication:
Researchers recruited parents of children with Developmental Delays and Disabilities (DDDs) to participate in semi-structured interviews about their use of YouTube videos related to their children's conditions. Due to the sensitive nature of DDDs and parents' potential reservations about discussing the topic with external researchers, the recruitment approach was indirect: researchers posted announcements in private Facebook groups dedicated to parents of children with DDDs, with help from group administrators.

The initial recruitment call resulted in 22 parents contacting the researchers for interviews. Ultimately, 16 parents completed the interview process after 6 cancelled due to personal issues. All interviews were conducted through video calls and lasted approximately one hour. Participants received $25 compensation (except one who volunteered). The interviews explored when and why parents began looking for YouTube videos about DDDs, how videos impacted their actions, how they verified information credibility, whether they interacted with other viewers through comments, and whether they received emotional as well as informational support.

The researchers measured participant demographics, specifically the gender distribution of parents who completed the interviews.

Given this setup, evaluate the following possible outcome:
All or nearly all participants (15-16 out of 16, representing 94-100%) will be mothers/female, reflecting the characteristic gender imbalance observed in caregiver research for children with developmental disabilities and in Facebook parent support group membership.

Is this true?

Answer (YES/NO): YES